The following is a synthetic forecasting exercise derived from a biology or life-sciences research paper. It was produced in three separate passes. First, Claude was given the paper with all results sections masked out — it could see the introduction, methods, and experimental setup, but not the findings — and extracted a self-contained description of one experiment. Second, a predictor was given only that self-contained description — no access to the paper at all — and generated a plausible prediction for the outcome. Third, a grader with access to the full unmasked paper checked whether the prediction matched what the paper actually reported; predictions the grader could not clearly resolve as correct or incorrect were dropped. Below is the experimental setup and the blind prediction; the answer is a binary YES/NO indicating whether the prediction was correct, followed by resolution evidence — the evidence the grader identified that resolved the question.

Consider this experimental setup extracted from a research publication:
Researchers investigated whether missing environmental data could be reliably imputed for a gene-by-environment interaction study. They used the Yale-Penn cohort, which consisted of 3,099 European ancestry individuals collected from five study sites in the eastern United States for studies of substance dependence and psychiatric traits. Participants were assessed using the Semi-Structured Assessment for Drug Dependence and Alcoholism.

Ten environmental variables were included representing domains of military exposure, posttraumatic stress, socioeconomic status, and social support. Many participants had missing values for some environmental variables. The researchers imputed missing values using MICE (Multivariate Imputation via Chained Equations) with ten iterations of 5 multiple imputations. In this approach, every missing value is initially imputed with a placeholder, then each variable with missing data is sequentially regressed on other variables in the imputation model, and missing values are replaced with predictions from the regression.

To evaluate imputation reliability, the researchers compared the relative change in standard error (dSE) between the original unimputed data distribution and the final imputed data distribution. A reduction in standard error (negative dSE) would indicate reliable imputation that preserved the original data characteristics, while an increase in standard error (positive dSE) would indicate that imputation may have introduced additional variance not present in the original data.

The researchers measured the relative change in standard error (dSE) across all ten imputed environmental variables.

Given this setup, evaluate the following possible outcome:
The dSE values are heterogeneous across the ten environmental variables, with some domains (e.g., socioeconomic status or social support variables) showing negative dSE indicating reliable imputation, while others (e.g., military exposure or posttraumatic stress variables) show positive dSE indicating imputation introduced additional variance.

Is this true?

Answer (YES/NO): NO